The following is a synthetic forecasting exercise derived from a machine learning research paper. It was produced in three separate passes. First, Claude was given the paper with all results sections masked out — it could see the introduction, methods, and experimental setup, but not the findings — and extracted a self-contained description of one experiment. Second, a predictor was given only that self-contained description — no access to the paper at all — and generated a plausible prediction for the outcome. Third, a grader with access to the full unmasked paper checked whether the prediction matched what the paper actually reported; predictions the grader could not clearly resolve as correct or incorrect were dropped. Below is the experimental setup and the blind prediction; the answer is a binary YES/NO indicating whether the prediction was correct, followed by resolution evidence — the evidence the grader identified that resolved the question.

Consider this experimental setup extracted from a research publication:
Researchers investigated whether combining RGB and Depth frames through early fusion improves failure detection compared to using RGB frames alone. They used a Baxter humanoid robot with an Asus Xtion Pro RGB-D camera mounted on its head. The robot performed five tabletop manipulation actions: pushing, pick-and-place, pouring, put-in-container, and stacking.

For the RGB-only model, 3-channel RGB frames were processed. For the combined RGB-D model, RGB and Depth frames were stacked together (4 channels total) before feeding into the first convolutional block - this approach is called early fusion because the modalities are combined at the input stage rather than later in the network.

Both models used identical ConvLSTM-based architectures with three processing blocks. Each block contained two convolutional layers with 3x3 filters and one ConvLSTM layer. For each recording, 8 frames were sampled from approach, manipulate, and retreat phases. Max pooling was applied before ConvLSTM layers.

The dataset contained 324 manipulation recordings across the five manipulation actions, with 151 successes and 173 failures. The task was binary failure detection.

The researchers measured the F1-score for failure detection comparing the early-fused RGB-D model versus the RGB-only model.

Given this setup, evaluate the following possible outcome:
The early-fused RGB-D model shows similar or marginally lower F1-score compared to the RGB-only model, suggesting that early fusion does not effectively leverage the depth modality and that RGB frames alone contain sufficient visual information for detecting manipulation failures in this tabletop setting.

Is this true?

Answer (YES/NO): NO